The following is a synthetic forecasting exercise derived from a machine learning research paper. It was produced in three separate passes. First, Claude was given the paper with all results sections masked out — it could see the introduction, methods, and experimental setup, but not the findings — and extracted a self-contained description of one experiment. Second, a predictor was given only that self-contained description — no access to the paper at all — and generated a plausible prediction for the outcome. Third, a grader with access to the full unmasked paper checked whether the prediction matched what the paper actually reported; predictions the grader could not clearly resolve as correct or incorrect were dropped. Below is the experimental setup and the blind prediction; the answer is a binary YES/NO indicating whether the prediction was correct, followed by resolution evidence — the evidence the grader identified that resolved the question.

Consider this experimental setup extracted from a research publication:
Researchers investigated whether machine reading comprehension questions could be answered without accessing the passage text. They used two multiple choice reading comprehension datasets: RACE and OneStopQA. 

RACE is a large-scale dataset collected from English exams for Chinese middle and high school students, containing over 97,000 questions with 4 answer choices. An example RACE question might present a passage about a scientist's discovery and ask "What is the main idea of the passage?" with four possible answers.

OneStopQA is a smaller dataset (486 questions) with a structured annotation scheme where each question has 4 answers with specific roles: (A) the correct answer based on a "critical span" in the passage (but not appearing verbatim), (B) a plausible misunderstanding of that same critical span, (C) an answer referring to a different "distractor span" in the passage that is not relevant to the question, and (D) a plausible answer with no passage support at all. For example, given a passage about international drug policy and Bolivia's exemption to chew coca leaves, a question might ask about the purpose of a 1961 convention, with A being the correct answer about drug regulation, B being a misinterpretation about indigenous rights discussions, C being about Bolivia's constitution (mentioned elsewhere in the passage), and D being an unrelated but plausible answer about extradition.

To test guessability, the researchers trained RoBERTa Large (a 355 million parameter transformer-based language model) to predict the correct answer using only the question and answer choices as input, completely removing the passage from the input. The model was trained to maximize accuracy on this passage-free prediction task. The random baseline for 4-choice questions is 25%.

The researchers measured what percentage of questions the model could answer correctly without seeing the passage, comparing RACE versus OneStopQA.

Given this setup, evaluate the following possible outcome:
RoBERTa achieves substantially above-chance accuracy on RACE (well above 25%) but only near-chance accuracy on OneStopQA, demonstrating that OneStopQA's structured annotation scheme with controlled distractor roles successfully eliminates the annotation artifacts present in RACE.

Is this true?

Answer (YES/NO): NO